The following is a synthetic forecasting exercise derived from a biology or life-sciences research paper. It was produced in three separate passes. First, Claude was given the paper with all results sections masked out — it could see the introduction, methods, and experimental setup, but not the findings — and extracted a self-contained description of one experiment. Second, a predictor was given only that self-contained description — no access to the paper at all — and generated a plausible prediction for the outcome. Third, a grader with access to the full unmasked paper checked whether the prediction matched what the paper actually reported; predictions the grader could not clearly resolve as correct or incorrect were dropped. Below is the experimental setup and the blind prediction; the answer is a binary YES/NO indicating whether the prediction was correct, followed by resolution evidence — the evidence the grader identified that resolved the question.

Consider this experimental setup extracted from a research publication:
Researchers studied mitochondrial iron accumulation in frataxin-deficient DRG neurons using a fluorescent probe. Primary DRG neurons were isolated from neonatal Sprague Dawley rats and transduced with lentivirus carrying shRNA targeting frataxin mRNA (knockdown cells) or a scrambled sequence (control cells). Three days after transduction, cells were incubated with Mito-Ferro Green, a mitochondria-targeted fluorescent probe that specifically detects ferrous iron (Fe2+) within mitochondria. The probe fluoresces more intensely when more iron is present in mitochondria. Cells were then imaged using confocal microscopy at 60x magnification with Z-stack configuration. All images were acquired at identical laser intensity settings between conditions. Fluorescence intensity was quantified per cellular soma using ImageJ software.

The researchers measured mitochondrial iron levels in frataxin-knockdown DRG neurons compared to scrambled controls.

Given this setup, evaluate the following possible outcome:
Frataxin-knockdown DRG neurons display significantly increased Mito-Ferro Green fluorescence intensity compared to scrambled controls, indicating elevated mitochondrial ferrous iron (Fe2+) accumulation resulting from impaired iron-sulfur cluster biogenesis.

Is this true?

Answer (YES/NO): YES